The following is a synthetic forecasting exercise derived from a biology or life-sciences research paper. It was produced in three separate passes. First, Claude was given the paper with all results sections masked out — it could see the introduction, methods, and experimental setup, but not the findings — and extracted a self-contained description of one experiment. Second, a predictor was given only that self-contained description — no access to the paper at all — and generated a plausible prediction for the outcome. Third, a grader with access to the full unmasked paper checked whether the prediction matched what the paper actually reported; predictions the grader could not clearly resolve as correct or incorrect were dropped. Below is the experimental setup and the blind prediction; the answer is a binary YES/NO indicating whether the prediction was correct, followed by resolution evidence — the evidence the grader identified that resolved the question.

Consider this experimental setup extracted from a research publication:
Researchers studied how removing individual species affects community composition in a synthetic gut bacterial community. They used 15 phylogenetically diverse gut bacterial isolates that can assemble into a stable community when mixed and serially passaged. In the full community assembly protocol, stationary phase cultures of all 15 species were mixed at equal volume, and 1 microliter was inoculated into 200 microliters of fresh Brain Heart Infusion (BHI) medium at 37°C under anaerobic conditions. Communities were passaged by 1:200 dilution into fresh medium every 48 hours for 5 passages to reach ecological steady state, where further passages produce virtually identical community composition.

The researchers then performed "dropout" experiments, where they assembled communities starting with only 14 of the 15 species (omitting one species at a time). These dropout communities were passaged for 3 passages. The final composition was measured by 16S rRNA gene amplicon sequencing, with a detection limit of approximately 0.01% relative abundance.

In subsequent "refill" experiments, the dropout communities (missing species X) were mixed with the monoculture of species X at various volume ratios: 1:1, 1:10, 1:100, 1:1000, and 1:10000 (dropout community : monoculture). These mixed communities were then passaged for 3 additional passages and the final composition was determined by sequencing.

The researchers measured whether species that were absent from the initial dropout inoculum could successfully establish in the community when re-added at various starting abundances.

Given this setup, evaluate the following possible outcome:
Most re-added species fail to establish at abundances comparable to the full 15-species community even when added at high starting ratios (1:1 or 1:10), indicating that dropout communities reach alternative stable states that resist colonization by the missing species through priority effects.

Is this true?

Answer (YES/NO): NO